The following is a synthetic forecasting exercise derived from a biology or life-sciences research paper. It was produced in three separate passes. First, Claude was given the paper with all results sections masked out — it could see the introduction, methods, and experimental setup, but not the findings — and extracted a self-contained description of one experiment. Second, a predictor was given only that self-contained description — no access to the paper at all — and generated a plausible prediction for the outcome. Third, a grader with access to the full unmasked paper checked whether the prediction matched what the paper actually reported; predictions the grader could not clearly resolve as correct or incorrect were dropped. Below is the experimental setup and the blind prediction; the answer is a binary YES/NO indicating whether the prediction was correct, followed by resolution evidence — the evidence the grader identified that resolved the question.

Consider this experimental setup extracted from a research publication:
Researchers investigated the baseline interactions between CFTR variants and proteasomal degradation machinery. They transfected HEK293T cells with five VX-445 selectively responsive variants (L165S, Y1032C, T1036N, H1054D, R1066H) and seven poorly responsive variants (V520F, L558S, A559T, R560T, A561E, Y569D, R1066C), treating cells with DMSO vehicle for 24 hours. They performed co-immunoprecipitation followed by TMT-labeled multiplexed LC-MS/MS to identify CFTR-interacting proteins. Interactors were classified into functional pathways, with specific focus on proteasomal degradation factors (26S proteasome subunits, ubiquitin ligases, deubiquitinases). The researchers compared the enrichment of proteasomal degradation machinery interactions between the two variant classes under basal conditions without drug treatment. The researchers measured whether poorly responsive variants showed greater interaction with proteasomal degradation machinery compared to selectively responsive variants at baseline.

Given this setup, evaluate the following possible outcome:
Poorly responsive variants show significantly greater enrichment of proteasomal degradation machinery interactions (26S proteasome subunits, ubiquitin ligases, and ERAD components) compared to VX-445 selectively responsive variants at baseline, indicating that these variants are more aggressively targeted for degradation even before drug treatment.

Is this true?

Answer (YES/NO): NO